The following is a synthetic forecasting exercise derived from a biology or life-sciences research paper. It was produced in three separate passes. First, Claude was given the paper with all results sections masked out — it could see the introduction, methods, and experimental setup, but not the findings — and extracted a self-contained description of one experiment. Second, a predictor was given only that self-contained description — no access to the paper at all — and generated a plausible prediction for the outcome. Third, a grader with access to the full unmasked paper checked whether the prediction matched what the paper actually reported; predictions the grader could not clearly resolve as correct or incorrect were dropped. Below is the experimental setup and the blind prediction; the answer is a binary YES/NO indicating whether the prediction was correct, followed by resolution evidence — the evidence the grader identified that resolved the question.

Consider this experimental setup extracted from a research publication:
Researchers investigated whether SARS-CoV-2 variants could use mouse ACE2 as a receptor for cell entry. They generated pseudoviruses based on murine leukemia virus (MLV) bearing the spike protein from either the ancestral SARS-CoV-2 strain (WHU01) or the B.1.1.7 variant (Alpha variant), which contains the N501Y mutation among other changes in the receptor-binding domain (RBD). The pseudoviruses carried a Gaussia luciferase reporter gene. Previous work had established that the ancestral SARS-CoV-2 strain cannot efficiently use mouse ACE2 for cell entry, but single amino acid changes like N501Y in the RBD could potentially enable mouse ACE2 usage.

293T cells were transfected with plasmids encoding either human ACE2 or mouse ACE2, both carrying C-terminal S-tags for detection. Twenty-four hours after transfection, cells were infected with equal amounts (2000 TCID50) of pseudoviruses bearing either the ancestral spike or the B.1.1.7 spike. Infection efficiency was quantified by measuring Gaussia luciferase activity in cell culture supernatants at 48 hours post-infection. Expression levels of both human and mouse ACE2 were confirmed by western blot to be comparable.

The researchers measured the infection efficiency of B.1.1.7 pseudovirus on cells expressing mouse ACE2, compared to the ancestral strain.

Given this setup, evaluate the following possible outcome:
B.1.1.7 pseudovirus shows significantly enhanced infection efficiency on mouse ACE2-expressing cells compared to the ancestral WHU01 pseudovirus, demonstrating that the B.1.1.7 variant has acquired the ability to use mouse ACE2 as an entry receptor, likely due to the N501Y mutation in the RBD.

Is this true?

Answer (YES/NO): YES